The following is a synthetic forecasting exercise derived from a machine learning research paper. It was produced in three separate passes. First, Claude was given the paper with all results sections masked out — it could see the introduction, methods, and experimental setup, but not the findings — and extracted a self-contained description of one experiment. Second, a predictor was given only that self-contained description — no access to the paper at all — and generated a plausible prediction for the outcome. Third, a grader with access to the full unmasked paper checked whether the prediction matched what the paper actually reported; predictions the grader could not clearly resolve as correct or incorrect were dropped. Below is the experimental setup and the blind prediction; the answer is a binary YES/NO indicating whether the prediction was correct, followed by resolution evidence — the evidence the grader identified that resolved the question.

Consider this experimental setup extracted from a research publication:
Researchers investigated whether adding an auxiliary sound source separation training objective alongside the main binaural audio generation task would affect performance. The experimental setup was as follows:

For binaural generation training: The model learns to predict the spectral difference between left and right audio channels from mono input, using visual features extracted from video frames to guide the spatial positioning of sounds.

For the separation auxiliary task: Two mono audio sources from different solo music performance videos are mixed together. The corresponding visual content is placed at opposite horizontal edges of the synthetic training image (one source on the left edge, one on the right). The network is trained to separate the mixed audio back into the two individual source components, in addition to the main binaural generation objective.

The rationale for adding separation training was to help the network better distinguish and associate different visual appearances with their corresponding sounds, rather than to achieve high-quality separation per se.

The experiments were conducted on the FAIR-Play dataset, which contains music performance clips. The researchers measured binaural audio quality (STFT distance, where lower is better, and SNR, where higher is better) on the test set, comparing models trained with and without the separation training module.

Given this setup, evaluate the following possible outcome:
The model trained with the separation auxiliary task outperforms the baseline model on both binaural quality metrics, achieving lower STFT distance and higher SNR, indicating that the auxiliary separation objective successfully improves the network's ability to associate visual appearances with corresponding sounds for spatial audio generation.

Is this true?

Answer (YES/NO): YES